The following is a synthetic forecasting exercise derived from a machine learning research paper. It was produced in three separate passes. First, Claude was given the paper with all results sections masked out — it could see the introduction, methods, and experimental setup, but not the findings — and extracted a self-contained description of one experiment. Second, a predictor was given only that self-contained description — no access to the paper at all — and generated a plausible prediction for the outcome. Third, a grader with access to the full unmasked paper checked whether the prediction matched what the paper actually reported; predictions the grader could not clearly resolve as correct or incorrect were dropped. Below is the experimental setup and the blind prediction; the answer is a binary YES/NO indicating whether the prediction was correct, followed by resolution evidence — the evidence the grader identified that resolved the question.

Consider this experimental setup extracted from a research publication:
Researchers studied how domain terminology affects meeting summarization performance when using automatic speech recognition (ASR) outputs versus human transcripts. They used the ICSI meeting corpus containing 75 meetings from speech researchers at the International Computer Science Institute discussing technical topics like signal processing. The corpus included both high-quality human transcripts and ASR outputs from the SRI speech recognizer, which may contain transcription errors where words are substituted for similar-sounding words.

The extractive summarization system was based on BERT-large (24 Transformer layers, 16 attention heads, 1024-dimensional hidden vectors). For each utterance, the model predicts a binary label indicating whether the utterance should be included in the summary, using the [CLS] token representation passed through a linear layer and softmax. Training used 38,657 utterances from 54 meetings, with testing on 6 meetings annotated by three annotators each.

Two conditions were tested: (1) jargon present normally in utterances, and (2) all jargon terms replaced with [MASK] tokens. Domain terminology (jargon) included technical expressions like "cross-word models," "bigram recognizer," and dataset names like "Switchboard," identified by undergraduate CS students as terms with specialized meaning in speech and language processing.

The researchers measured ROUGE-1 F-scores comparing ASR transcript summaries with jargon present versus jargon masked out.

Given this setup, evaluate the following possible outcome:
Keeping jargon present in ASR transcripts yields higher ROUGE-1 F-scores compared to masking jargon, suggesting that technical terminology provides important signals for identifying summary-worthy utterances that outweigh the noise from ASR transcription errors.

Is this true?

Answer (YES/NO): NO